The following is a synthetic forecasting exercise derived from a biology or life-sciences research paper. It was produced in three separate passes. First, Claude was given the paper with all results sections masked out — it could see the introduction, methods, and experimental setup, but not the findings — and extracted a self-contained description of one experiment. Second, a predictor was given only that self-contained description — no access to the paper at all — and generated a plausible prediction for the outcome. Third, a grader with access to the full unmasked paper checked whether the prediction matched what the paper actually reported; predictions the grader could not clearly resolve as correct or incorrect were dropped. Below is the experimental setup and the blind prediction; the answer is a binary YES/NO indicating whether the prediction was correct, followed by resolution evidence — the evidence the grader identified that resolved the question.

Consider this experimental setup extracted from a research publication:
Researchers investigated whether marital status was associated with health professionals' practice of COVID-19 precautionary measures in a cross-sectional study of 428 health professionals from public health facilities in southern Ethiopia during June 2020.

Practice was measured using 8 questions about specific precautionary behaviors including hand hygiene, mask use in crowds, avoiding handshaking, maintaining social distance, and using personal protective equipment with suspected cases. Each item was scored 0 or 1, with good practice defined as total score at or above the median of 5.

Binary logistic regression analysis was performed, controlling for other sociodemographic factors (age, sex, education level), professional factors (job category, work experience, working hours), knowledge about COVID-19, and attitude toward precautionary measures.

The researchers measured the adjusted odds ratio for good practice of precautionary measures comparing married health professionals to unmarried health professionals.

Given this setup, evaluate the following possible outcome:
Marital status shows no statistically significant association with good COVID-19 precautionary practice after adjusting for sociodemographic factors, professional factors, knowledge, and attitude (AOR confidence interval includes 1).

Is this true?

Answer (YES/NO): NO